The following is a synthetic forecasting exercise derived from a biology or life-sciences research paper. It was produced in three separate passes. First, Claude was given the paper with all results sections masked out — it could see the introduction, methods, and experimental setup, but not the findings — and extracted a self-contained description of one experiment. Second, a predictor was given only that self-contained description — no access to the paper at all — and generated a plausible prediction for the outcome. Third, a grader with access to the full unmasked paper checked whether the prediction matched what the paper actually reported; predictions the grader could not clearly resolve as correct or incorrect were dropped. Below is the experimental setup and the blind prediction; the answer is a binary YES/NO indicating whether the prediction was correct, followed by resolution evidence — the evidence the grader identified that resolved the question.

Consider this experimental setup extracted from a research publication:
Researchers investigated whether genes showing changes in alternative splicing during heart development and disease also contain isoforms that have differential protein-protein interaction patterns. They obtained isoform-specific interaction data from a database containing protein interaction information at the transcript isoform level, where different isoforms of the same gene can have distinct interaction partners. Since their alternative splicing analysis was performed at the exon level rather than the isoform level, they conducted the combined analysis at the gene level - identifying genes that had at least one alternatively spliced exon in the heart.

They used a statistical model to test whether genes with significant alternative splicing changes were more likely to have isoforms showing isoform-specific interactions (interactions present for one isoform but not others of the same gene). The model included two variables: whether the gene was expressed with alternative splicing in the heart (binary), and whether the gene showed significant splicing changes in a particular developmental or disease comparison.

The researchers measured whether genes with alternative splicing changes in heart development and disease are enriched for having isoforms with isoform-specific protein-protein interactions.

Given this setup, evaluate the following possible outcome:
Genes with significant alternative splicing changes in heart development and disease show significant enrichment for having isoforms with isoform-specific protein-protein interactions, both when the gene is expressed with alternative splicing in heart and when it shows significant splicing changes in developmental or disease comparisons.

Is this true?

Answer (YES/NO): NO